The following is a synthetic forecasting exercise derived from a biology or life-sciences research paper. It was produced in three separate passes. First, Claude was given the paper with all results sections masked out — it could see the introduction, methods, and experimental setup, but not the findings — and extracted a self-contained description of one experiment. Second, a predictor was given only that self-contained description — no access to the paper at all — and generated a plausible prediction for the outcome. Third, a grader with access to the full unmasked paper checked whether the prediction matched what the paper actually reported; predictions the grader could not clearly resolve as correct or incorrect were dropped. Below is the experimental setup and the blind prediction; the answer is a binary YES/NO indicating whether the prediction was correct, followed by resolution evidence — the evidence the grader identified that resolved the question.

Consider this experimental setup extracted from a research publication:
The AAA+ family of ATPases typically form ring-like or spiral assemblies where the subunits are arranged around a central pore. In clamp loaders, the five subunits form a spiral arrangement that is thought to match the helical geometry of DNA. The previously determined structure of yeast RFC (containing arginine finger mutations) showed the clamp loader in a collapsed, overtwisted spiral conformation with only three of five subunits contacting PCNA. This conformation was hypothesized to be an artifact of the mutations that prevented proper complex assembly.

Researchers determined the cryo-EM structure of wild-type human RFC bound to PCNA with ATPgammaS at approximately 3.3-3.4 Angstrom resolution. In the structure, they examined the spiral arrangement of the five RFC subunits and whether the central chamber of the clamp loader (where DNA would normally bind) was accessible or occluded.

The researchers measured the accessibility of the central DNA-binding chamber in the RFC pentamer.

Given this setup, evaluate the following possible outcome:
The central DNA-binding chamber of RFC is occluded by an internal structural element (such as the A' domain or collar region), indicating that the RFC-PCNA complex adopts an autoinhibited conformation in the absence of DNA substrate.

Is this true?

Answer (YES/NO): YES